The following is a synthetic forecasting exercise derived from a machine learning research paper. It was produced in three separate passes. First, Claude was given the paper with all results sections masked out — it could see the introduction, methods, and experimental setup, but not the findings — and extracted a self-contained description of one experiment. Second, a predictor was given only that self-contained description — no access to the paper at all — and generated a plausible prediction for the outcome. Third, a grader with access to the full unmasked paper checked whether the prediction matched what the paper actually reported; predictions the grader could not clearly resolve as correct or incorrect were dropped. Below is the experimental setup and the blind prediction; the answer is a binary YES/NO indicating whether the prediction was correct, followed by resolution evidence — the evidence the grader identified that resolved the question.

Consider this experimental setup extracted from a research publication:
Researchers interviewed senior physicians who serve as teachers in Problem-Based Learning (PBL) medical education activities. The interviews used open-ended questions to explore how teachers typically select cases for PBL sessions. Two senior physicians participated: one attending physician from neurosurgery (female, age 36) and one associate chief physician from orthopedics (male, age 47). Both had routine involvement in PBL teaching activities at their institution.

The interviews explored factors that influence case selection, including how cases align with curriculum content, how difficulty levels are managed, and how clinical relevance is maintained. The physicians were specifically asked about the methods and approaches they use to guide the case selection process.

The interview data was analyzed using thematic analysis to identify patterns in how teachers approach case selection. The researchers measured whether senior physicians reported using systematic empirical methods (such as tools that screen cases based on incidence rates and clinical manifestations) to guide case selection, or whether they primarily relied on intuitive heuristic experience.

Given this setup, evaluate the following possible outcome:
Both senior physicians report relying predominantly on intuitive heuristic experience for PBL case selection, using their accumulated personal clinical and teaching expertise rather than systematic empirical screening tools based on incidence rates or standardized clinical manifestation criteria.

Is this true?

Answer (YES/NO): YES